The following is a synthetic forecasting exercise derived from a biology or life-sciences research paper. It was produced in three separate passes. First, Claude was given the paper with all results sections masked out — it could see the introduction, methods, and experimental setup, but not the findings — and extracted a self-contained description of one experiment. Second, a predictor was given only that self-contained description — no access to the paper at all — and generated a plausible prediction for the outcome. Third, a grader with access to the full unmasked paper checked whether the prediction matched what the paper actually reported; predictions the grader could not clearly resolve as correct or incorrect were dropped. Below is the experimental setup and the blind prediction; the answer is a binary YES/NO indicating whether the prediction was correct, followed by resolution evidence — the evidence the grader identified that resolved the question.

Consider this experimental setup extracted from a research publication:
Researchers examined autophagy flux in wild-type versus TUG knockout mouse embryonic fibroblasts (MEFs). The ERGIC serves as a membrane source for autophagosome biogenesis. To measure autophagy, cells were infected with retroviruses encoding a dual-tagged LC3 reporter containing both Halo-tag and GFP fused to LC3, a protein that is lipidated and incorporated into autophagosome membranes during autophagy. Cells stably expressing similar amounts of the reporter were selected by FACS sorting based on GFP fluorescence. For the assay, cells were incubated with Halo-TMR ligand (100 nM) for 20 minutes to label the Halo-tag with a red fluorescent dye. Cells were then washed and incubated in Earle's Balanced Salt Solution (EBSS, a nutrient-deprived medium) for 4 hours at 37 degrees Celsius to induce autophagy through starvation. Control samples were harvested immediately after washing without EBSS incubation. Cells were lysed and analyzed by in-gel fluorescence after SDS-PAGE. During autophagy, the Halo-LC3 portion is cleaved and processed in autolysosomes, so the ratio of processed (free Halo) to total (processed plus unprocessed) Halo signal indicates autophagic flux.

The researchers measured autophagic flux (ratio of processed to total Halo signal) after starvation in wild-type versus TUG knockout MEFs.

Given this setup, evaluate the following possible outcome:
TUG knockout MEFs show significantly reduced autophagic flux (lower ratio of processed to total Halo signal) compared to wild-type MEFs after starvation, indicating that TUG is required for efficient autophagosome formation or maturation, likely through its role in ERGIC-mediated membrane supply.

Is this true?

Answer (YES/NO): YES